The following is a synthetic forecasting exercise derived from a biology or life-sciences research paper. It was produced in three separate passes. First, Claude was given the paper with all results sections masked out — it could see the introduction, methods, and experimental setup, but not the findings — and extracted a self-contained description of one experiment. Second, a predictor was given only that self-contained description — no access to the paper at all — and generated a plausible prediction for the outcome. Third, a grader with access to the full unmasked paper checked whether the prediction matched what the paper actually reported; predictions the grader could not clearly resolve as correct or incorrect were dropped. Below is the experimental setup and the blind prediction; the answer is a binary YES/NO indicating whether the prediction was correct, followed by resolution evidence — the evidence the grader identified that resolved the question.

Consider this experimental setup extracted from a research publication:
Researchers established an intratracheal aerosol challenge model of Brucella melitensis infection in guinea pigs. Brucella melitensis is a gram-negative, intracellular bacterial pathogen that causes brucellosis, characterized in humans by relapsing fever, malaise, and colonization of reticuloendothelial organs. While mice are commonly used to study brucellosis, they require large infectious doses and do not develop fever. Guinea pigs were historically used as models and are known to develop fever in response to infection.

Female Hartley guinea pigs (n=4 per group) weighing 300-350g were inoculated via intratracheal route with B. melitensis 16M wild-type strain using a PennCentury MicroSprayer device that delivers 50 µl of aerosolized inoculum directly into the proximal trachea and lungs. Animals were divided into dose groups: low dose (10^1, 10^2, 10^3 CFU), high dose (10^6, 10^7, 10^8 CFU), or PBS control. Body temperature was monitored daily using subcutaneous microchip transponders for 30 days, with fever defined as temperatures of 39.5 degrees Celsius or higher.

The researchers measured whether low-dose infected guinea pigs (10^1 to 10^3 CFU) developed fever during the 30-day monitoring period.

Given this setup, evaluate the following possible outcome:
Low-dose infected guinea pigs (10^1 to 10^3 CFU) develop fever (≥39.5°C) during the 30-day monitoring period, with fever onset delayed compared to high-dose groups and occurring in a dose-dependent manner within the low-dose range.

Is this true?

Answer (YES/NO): NO